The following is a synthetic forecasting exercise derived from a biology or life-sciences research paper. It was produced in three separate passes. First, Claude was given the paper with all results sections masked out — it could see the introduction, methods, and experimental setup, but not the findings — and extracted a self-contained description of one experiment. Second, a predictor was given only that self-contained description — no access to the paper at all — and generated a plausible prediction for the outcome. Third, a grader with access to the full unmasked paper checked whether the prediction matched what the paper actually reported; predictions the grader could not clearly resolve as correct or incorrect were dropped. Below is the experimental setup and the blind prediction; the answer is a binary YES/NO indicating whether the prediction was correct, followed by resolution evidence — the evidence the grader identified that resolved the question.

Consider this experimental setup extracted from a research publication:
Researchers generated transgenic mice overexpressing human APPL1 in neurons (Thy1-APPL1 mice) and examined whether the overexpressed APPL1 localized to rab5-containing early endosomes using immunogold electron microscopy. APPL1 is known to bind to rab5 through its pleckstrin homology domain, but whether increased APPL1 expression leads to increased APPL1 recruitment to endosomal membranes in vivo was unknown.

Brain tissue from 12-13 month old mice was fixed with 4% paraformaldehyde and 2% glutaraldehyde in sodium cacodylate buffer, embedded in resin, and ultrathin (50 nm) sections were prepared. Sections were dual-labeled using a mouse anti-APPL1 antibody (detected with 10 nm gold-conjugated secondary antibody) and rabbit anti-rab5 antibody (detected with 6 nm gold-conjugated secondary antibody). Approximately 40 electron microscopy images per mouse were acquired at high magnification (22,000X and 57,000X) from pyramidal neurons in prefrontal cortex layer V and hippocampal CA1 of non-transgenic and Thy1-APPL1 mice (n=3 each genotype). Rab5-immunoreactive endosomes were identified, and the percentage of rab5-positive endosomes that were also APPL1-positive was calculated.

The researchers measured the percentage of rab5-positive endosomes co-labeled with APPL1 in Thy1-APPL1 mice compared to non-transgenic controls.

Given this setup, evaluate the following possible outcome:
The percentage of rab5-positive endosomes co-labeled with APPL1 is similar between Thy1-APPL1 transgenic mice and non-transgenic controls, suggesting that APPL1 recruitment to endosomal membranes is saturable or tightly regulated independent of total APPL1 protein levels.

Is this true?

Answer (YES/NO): NO